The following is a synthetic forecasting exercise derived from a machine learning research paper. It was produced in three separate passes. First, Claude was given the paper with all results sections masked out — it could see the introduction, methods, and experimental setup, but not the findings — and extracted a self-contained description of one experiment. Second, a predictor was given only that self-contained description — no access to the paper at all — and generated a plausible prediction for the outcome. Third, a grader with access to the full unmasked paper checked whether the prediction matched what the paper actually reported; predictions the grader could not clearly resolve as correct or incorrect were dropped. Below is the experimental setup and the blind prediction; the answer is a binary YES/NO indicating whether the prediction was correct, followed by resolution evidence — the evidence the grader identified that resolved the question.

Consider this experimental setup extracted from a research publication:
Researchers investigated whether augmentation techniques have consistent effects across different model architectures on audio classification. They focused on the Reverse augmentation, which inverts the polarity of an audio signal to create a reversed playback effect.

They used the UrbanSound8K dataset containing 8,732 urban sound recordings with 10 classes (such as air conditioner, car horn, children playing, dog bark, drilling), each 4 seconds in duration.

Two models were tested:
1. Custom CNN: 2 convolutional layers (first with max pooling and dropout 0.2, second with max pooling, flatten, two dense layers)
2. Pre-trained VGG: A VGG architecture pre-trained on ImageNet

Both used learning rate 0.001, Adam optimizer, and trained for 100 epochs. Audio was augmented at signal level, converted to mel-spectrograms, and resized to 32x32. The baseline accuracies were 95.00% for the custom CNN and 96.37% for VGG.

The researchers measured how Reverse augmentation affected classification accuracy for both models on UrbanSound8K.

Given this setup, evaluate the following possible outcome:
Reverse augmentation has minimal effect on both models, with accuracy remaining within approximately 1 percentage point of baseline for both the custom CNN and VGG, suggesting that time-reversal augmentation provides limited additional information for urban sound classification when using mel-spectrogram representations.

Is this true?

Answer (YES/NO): NO